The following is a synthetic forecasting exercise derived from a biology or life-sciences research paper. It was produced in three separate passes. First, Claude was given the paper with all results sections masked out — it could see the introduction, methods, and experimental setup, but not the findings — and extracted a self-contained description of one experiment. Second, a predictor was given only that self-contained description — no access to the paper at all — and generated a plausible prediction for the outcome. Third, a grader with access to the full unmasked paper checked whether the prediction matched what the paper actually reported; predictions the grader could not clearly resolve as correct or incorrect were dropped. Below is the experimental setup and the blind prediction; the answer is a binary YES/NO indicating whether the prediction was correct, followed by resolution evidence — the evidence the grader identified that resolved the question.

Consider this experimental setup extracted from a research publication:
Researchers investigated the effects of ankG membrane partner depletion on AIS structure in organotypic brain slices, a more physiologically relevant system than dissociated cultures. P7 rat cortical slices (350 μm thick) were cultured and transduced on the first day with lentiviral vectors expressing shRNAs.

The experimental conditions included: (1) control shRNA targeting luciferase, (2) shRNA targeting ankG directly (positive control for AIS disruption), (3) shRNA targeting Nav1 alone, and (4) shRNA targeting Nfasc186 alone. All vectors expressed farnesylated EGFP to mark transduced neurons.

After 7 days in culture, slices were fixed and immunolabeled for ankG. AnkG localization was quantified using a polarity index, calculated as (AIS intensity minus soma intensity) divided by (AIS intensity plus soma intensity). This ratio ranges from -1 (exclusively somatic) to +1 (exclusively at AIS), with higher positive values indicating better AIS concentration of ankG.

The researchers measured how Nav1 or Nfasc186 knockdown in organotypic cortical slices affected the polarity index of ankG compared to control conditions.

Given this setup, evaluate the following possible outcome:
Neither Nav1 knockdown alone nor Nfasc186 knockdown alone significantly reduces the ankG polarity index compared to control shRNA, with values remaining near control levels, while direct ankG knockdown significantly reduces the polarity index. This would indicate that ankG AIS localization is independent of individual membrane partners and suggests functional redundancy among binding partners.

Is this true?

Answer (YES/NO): NO